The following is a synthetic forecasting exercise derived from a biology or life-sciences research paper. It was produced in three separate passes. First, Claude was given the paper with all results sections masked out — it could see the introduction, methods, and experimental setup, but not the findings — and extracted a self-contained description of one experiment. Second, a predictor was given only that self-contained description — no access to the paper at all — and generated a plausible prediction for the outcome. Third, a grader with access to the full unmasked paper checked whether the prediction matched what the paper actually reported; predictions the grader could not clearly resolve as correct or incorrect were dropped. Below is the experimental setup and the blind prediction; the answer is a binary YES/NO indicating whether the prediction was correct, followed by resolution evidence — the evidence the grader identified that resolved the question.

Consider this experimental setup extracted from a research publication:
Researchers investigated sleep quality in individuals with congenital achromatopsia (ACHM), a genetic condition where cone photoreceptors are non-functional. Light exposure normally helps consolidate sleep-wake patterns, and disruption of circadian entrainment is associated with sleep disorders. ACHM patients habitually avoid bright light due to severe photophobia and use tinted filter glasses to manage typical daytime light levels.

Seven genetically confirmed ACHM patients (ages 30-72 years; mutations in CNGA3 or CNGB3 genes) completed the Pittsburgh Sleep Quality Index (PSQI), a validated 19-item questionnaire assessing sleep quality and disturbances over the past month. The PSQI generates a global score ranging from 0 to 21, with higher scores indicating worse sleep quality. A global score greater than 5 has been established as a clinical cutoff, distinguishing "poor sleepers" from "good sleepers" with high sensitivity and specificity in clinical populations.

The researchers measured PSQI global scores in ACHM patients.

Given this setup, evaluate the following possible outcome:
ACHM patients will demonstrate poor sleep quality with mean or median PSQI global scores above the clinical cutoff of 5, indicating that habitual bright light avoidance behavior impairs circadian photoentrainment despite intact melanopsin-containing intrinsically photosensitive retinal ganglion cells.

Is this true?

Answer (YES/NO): NO